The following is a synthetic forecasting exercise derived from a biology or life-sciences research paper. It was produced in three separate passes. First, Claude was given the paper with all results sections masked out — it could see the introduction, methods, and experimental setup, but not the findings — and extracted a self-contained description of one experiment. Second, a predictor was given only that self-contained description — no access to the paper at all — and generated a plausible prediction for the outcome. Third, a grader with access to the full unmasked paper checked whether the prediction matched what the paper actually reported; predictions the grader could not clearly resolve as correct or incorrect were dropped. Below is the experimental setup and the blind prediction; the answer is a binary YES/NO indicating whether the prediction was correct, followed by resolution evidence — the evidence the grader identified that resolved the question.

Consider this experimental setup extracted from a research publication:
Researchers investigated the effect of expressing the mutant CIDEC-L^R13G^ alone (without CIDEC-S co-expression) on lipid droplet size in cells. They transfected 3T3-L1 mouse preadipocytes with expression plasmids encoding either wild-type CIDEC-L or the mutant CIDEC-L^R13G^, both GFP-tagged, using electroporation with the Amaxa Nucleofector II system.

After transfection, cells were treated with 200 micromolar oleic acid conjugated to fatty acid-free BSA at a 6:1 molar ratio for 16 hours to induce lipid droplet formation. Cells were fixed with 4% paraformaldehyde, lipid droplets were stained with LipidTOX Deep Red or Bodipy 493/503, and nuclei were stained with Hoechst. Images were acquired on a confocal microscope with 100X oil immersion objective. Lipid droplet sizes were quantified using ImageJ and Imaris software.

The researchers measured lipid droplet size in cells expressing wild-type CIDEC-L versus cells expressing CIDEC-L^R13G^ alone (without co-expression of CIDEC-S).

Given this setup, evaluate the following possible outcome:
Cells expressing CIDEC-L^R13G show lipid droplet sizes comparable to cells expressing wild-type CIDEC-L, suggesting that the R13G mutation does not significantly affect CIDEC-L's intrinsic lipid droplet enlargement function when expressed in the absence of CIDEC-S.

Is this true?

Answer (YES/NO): NO